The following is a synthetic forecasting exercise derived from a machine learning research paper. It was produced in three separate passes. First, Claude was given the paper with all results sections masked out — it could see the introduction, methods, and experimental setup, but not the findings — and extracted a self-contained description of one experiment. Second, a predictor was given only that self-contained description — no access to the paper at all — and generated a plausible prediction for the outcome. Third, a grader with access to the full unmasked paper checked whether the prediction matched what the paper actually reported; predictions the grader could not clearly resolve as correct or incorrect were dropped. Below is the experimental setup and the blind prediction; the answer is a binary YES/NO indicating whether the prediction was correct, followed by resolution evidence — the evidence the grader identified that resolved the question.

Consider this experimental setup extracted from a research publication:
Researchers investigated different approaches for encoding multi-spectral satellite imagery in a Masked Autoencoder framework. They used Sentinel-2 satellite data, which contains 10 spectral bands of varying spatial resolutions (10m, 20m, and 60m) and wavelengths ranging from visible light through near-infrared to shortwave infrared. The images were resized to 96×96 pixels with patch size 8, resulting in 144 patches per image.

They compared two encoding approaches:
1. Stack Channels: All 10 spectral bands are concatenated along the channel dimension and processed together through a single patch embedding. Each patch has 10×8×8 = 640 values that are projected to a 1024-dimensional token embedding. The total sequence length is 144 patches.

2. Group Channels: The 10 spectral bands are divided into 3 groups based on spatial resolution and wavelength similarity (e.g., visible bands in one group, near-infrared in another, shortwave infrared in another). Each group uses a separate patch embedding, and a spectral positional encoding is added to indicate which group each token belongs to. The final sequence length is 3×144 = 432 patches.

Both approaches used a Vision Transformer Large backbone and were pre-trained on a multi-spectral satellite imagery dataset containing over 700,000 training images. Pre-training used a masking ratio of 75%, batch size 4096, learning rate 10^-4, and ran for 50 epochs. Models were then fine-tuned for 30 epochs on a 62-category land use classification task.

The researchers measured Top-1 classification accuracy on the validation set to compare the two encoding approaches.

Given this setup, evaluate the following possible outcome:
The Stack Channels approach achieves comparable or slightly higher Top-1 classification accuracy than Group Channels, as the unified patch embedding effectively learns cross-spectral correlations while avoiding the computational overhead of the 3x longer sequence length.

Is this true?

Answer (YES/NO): NO